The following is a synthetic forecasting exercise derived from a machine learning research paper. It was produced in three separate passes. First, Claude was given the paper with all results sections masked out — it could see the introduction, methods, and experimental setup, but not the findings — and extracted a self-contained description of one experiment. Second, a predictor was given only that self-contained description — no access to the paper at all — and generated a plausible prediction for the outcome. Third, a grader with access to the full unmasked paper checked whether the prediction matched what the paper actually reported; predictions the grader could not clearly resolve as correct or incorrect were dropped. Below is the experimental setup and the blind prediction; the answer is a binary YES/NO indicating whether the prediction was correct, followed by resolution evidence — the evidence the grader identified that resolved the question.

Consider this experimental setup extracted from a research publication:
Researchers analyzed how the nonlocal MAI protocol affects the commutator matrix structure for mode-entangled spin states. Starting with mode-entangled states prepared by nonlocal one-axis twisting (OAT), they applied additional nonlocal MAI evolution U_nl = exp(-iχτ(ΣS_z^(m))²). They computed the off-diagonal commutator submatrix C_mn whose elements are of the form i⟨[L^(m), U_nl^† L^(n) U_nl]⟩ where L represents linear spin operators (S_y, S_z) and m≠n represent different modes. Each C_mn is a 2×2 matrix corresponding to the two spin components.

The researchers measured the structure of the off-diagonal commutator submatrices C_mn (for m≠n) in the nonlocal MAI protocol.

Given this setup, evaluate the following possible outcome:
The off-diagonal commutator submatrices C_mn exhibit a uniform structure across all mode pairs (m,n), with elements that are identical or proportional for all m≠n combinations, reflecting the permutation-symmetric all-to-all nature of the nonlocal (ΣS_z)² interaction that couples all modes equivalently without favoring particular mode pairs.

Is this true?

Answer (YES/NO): YES